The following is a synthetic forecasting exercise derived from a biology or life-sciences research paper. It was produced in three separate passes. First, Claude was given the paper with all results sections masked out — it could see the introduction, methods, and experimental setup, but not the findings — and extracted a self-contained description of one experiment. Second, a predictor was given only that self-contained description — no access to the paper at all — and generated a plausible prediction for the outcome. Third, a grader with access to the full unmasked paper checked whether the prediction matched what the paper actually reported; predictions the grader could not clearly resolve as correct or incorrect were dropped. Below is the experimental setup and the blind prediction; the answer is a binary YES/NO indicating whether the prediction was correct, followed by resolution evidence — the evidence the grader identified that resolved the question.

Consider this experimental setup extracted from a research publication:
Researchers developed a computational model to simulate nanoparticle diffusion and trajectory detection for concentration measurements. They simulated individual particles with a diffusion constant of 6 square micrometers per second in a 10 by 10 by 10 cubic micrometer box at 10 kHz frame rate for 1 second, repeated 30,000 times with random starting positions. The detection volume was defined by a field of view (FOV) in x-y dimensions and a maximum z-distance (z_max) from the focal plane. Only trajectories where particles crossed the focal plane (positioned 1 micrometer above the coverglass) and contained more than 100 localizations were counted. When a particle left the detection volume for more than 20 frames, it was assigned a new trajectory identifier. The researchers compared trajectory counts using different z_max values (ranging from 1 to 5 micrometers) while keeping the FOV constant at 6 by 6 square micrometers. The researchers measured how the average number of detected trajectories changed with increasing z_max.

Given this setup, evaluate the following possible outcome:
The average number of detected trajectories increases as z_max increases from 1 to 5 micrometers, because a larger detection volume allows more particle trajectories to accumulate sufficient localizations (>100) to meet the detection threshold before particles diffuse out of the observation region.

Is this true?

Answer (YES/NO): NO